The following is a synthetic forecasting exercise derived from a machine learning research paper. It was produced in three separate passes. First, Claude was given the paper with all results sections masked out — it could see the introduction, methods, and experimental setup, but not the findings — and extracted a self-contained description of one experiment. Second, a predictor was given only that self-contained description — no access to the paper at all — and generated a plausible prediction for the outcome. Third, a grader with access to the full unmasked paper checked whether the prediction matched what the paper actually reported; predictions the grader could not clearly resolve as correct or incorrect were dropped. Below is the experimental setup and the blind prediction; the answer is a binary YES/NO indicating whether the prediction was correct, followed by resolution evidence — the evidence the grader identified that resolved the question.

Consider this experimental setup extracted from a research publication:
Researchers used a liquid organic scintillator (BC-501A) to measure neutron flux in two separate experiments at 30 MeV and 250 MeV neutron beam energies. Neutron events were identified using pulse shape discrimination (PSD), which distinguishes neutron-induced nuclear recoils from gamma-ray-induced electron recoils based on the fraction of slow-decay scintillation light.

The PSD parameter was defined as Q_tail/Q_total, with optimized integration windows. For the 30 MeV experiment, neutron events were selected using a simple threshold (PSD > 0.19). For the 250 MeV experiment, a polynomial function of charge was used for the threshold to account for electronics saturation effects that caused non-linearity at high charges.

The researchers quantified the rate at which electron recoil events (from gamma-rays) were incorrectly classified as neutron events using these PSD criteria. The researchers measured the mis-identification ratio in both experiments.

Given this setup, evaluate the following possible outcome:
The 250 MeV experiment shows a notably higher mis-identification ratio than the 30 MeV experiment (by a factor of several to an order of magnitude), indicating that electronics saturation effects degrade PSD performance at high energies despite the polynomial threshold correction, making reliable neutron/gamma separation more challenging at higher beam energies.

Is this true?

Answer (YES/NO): NO